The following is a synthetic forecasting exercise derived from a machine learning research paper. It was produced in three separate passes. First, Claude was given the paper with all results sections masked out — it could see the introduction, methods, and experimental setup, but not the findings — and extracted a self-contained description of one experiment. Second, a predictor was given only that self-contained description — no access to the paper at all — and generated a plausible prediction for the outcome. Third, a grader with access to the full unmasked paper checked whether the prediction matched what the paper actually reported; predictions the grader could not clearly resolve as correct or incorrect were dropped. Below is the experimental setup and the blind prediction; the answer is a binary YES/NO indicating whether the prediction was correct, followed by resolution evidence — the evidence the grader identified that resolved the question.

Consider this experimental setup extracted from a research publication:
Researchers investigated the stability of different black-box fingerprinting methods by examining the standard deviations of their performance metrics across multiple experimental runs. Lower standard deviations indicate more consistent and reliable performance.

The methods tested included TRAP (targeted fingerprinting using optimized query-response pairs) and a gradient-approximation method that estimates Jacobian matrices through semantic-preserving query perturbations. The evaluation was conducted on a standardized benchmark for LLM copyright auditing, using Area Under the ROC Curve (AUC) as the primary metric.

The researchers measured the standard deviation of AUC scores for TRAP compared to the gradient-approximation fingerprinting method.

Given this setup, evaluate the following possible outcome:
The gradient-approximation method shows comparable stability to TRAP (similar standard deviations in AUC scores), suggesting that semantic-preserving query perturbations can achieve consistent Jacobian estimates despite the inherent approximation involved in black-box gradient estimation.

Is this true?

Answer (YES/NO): NO